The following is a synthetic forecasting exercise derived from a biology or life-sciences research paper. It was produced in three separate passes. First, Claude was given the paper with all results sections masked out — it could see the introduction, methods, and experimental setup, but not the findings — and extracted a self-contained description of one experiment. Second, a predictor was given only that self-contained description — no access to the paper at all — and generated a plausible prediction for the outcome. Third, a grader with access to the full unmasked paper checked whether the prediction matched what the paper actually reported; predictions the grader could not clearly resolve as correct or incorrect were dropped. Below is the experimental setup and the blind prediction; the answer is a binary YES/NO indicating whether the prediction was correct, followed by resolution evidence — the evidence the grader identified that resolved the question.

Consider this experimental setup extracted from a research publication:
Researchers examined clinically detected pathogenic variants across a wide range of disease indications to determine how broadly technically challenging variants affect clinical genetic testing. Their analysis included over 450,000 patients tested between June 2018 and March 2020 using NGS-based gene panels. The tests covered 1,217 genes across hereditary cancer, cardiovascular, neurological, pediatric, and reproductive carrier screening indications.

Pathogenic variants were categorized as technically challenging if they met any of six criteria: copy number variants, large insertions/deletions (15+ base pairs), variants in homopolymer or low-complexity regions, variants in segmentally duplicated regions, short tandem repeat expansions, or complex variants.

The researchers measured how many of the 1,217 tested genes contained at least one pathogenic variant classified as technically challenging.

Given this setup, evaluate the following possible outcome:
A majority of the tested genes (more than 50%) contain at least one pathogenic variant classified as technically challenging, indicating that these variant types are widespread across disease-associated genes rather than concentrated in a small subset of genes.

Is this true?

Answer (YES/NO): NO